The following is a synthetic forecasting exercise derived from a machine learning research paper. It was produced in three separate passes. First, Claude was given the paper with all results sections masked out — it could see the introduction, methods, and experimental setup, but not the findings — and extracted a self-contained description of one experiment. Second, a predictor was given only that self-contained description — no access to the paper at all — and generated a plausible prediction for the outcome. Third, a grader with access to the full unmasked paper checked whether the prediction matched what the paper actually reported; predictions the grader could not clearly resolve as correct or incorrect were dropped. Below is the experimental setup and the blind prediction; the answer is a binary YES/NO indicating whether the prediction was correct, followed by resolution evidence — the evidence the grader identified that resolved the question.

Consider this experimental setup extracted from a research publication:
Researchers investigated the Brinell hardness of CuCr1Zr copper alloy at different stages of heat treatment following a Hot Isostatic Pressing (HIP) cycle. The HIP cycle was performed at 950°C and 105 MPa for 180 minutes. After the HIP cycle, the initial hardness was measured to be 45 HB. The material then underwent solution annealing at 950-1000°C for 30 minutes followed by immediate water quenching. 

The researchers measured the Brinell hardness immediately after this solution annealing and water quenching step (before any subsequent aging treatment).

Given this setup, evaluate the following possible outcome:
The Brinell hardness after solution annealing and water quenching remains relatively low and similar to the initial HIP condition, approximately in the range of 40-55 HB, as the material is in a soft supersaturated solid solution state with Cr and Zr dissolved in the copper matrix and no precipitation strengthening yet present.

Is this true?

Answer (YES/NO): NO